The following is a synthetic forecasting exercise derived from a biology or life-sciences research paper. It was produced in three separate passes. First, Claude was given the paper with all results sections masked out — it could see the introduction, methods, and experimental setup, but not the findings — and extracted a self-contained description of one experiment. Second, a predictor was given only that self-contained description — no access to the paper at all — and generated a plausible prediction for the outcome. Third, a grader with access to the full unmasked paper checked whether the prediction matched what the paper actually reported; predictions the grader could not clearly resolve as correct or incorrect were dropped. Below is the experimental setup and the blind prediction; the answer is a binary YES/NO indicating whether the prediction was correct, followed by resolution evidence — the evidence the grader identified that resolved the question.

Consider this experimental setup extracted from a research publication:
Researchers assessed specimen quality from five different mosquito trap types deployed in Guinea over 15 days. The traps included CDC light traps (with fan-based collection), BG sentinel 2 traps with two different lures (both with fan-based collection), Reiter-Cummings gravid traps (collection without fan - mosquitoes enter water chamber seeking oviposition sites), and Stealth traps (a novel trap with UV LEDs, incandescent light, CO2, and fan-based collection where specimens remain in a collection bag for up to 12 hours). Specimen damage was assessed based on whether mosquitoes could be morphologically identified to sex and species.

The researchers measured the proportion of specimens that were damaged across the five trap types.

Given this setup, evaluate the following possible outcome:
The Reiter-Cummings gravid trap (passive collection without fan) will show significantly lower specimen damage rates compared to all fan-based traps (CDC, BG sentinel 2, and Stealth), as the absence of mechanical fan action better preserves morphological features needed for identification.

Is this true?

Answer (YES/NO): YES